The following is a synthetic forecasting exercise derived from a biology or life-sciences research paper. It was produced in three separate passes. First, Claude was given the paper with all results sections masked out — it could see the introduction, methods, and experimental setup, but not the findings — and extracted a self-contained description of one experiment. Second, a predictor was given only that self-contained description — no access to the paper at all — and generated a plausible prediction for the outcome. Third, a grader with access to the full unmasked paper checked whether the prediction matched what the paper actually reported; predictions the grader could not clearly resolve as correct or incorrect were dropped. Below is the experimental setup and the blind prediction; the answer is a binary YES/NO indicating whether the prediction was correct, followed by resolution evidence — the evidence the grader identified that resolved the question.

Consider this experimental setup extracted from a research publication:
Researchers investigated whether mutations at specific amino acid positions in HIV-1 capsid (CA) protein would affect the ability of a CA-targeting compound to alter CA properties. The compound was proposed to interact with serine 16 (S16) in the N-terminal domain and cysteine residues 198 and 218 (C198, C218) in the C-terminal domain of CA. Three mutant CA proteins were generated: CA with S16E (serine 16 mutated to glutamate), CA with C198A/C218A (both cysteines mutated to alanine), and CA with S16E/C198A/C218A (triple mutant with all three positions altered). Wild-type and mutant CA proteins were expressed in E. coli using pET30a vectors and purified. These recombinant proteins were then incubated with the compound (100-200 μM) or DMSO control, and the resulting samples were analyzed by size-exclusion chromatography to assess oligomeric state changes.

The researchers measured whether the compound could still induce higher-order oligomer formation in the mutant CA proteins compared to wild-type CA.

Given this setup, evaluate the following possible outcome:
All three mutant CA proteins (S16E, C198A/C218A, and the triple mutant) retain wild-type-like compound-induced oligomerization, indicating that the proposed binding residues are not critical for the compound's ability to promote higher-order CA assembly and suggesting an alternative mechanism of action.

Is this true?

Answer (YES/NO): NO